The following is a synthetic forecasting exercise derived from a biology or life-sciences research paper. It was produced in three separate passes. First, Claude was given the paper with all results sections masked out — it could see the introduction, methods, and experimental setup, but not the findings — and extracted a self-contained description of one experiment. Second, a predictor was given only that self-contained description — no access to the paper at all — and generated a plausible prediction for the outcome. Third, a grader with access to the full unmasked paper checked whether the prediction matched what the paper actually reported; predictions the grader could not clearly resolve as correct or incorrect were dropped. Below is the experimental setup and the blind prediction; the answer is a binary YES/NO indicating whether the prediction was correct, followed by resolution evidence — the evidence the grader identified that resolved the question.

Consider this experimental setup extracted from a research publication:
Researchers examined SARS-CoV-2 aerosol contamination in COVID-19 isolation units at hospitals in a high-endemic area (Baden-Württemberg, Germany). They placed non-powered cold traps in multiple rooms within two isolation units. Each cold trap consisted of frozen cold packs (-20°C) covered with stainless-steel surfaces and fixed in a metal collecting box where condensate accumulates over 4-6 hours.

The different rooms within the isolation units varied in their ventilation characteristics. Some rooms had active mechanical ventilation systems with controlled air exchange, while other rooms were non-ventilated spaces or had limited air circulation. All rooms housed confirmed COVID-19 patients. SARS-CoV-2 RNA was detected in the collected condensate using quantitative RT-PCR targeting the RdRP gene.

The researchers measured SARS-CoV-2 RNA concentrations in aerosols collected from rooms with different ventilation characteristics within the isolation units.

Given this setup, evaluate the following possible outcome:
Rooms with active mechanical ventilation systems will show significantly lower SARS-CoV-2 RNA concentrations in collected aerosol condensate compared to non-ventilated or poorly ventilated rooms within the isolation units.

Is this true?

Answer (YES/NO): NO